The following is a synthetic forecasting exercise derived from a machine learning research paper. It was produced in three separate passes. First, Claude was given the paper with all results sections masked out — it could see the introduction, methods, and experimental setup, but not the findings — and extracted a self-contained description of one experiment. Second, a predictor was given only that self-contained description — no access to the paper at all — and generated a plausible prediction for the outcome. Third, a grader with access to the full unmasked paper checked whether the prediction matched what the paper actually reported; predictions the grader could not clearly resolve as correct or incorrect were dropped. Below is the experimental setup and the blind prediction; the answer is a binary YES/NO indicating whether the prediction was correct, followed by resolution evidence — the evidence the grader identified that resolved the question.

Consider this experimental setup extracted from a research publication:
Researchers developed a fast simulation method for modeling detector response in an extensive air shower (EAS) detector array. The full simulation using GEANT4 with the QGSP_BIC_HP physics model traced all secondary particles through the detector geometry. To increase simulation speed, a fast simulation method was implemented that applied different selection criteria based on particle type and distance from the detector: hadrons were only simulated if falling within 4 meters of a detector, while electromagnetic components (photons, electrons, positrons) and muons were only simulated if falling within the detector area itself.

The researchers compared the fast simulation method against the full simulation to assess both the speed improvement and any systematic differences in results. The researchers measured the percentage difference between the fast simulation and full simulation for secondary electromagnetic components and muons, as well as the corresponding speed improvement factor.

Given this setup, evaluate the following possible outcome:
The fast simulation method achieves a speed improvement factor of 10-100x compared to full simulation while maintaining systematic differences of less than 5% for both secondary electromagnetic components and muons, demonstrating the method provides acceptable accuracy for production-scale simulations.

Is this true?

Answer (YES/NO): YES